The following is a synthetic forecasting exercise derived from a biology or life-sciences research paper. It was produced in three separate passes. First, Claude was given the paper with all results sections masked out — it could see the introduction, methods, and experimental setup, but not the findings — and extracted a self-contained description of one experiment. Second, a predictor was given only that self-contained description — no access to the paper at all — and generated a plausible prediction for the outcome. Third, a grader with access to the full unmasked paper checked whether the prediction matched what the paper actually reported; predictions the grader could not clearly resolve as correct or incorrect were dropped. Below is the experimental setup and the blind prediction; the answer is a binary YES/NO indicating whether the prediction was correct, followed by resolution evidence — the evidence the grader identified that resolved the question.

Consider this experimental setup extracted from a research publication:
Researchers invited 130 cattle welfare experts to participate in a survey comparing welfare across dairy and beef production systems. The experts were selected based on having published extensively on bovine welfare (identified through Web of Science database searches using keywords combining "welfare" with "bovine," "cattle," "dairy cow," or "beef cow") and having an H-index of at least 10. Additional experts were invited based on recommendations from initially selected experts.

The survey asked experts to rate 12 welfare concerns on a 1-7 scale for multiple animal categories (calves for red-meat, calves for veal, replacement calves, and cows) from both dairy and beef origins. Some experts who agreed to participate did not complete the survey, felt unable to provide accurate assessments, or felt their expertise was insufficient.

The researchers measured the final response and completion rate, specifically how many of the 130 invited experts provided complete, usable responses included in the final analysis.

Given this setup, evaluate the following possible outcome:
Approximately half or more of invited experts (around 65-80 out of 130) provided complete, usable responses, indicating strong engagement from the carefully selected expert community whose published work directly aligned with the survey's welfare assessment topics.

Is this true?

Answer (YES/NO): YES